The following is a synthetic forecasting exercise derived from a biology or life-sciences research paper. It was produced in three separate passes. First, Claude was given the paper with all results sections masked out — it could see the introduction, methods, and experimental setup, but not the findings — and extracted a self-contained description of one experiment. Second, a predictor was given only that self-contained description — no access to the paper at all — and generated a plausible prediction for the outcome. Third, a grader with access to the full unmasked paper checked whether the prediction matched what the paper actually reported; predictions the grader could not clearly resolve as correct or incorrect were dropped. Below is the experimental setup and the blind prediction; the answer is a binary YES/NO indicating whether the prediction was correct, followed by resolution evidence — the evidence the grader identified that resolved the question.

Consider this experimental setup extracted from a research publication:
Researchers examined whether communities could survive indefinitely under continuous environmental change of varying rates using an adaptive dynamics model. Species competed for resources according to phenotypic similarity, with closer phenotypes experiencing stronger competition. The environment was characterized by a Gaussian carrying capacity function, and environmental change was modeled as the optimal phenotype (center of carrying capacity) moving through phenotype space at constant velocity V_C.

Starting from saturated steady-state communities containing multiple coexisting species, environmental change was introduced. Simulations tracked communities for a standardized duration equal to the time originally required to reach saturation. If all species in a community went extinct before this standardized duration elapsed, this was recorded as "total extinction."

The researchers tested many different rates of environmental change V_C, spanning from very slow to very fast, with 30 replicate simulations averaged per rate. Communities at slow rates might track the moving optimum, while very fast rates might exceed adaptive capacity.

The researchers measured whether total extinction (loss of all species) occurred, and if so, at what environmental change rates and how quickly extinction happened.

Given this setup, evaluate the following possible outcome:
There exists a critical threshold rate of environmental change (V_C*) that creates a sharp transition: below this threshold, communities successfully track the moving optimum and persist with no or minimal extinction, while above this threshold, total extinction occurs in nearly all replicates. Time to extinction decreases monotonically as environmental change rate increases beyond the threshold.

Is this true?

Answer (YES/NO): NO